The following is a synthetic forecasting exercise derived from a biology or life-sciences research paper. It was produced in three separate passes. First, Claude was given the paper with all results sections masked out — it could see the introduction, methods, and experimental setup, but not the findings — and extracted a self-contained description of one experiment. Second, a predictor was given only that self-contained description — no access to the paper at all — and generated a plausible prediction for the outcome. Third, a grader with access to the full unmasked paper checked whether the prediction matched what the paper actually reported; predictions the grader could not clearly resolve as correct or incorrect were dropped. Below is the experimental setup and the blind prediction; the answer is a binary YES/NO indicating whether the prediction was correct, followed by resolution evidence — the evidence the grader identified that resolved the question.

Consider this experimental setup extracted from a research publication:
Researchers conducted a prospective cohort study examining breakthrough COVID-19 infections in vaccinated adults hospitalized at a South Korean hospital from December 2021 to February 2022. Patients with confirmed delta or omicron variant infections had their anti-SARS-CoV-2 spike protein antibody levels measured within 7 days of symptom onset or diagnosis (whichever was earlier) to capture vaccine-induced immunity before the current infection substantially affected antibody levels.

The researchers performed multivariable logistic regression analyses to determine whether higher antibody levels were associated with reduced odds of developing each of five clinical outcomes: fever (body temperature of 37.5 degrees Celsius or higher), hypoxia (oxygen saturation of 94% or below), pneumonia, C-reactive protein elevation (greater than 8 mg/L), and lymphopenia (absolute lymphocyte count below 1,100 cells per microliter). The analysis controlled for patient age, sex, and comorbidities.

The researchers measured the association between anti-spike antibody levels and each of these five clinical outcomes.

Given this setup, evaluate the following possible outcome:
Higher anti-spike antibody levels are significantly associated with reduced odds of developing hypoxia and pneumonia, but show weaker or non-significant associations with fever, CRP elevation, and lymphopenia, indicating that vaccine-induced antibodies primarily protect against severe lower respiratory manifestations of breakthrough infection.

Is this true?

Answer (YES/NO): NO